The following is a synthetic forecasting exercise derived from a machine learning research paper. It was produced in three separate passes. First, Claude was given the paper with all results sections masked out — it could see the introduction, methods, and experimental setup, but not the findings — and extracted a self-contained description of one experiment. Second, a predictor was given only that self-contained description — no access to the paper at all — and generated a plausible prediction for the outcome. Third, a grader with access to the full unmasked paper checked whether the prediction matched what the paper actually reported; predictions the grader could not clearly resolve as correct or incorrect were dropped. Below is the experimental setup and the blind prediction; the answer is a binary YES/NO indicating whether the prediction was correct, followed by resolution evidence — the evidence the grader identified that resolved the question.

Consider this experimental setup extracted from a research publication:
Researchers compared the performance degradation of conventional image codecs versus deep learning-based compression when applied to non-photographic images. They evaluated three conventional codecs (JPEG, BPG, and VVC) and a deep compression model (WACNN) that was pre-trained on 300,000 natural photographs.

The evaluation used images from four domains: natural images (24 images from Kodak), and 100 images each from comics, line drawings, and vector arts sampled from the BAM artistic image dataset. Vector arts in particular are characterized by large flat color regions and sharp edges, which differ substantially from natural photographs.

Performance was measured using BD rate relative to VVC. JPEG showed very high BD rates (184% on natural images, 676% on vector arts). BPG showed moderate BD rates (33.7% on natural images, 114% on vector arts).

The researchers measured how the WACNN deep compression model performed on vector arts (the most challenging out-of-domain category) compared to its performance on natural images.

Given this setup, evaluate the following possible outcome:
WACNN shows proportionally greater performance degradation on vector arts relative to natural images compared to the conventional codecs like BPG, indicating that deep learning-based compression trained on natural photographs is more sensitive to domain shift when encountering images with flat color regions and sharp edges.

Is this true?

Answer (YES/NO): NO